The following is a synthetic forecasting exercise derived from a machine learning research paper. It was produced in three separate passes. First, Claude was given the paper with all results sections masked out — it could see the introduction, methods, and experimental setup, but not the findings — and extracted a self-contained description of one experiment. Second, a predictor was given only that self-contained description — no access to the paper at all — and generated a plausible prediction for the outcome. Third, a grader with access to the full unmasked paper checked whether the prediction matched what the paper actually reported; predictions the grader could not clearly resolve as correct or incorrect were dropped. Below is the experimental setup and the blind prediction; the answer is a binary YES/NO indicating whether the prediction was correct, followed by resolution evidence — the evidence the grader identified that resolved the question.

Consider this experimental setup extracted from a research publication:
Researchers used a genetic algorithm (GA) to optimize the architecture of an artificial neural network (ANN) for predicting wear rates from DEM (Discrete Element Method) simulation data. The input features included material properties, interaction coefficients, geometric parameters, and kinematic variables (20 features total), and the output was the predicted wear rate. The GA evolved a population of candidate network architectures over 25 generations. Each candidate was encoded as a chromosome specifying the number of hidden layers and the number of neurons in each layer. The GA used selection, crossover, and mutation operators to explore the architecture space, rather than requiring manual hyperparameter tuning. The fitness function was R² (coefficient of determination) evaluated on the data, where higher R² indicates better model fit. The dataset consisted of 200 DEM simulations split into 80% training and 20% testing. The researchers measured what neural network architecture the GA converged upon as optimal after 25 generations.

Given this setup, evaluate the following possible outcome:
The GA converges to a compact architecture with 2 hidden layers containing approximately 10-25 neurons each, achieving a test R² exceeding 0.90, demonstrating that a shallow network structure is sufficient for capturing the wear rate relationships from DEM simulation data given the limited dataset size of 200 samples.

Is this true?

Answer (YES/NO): NO